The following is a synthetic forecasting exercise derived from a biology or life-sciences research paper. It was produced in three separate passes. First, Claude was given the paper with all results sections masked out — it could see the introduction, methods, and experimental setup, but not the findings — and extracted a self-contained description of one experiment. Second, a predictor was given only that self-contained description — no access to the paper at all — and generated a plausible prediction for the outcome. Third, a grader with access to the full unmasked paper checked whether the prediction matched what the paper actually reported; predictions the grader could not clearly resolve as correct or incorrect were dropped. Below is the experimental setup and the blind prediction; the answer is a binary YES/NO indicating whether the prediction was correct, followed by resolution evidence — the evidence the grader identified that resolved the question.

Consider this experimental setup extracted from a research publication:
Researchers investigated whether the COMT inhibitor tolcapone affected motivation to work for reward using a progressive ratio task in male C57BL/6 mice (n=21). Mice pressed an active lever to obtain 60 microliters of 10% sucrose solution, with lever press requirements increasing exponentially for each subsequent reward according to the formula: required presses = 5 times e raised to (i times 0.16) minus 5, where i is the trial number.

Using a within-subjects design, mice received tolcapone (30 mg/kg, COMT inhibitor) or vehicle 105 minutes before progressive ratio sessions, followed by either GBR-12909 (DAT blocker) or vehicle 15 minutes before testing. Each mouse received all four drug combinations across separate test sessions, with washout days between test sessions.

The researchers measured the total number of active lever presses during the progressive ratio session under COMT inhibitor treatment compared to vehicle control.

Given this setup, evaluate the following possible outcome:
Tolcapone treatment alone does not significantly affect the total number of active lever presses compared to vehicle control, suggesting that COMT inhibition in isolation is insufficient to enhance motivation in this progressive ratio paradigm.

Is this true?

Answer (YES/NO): YES